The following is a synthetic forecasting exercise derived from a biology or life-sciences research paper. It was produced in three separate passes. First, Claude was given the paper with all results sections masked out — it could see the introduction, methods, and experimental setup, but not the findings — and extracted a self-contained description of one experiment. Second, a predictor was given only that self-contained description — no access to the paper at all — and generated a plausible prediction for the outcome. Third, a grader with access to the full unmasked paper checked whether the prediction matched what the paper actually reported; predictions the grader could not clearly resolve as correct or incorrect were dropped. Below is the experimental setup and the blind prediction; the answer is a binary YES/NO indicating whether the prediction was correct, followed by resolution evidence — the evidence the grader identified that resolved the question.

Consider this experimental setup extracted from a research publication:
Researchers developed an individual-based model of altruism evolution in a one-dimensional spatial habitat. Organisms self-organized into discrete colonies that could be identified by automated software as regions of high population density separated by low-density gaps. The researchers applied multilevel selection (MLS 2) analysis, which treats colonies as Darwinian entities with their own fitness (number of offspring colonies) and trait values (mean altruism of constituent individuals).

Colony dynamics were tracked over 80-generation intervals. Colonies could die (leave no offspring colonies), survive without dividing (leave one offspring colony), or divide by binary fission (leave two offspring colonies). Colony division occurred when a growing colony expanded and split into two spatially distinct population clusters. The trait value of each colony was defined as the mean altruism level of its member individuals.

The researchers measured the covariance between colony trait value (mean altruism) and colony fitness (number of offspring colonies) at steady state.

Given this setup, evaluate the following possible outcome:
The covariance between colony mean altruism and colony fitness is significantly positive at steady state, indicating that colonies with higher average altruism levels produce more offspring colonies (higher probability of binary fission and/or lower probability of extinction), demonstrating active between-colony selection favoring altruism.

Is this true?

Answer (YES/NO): YES